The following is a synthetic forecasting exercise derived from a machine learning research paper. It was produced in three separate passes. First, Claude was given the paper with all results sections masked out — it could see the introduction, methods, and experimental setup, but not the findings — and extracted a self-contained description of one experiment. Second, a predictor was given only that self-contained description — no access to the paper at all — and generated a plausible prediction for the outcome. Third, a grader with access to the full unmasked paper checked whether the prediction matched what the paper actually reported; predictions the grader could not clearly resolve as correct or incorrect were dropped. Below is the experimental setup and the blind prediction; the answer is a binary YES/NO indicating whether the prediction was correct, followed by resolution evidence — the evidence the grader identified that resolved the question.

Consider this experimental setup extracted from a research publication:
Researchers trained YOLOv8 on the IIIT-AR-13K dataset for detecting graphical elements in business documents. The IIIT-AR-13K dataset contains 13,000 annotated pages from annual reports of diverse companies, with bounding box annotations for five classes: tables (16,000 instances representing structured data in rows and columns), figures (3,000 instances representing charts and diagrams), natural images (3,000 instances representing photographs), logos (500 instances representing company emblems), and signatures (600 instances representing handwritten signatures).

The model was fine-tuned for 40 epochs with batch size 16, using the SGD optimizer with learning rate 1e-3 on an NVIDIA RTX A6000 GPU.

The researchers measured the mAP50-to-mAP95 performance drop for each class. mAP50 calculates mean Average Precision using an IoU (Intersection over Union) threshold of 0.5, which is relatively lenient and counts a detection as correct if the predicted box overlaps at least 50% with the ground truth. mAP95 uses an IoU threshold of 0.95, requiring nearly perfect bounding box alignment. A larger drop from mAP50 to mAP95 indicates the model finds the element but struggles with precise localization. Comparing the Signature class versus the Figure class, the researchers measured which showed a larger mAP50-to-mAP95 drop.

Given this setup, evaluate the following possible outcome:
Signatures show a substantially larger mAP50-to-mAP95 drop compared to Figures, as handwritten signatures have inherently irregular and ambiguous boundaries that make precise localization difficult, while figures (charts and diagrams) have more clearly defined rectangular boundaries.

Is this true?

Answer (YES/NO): YES